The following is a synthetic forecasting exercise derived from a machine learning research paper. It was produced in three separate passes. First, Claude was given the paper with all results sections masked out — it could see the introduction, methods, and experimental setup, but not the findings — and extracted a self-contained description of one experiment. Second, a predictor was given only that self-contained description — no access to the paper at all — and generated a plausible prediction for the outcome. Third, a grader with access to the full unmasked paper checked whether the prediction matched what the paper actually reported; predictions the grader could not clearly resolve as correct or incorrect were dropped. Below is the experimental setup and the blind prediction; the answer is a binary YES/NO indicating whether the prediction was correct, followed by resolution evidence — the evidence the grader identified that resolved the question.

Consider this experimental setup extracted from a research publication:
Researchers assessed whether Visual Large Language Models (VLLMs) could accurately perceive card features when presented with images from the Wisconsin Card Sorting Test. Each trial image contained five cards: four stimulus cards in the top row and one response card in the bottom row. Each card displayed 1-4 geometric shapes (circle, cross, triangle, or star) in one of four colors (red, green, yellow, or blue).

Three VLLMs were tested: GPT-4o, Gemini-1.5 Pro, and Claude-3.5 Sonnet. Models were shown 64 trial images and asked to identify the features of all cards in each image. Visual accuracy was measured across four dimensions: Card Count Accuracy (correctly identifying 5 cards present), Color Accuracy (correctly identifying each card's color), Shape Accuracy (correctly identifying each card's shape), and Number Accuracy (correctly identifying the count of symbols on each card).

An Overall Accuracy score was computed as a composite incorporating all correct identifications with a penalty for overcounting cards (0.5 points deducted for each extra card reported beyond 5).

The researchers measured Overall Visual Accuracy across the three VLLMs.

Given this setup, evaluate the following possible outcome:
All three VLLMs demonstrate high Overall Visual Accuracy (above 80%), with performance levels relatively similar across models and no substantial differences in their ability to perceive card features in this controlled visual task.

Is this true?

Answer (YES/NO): NO